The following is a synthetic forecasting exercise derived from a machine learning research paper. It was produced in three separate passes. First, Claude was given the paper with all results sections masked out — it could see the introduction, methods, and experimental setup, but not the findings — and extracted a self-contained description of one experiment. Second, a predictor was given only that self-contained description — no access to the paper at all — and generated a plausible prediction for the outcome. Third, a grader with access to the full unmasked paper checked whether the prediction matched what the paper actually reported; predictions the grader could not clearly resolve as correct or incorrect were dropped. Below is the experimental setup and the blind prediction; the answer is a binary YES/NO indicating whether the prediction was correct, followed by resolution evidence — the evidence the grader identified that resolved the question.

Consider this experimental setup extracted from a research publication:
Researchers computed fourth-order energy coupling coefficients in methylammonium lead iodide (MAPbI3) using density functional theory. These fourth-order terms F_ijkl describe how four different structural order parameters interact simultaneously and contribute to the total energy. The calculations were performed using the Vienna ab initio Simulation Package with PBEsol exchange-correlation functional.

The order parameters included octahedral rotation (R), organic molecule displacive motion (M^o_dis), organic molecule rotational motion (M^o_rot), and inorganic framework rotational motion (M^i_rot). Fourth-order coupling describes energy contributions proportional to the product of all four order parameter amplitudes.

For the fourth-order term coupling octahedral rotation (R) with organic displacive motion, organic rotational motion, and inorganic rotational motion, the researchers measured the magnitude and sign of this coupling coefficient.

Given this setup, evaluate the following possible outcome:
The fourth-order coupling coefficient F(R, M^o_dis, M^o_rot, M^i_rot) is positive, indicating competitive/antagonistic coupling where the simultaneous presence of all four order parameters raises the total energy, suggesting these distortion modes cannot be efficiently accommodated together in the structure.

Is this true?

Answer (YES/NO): NO